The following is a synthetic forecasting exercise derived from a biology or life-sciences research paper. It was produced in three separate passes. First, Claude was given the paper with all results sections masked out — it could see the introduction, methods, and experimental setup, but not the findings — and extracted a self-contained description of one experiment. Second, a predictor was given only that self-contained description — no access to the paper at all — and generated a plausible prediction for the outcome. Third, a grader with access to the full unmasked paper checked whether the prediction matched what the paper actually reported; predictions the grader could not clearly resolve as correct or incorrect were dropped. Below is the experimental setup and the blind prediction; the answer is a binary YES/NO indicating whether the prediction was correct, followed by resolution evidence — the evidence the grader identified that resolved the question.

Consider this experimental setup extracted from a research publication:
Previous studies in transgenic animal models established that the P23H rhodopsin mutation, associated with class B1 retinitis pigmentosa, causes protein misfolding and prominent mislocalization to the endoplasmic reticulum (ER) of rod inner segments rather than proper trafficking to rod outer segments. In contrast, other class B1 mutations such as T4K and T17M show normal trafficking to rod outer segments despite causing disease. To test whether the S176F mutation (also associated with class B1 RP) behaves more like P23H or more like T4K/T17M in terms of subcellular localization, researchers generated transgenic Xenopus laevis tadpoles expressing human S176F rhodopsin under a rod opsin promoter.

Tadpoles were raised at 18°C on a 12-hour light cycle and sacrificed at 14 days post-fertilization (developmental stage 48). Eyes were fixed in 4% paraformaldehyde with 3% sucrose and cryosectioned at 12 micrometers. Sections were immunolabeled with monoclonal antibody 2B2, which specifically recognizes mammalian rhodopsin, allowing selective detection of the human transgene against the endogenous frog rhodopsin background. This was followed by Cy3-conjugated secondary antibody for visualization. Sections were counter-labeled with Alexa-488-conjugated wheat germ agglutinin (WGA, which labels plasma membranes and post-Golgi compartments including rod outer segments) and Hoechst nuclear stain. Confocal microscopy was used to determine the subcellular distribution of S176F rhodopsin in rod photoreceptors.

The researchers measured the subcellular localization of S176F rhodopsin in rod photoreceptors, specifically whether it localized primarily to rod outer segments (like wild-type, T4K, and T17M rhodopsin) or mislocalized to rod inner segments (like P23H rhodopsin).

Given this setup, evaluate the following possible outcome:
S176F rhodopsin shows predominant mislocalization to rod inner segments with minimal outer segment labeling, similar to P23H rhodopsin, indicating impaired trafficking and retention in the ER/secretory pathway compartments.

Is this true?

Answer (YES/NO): YES